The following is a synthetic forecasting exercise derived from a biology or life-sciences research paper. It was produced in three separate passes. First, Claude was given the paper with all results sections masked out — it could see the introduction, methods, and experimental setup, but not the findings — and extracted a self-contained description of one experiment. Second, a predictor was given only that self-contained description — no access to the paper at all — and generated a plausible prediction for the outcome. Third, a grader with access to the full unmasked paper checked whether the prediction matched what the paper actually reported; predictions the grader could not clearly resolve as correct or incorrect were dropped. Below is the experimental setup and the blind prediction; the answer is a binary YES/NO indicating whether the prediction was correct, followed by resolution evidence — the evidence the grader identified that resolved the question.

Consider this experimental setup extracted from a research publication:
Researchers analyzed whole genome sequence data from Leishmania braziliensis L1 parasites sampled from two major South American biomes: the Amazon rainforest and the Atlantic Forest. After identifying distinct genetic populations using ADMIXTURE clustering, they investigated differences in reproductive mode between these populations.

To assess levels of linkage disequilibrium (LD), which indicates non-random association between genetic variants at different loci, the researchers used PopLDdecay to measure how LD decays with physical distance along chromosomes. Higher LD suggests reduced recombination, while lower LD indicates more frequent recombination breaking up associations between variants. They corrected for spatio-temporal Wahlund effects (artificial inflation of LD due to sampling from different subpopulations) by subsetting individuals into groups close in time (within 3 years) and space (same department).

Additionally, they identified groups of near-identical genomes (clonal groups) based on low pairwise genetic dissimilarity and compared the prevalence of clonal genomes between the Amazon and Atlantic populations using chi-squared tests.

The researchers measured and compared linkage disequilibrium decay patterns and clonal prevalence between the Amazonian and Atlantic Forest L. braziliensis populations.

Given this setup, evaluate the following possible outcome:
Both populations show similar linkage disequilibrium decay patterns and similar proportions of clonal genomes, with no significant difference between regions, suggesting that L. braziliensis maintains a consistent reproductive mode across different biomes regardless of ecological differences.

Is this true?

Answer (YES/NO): NO